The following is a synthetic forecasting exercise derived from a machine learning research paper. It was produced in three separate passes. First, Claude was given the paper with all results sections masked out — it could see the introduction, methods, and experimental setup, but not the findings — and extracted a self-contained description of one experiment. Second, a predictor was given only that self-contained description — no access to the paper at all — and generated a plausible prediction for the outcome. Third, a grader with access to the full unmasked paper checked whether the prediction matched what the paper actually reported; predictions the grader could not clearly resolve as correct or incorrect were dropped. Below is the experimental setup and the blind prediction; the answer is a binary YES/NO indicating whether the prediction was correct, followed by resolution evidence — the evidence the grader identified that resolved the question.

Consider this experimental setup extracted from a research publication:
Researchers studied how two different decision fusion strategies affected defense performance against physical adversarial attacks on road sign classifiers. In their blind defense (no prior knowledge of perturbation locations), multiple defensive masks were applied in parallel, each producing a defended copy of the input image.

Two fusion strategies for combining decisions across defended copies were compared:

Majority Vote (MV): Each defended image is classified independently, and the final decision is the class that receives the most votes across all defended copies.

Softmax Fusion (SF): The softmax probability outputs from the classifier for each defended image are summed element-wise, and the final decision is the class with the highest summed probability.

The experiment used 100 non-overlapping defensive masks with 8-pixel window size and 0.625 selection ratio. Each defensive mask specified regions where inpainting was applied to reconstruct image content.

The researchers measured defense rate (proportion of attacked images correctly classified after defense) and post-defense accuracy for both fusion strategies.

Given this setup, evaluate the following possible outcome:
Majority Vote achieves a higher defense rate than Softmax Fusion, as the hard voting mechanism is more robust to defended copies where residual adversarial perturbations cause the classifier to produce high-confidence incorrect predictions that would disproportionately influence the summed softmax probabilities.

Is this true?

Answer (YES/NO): YES